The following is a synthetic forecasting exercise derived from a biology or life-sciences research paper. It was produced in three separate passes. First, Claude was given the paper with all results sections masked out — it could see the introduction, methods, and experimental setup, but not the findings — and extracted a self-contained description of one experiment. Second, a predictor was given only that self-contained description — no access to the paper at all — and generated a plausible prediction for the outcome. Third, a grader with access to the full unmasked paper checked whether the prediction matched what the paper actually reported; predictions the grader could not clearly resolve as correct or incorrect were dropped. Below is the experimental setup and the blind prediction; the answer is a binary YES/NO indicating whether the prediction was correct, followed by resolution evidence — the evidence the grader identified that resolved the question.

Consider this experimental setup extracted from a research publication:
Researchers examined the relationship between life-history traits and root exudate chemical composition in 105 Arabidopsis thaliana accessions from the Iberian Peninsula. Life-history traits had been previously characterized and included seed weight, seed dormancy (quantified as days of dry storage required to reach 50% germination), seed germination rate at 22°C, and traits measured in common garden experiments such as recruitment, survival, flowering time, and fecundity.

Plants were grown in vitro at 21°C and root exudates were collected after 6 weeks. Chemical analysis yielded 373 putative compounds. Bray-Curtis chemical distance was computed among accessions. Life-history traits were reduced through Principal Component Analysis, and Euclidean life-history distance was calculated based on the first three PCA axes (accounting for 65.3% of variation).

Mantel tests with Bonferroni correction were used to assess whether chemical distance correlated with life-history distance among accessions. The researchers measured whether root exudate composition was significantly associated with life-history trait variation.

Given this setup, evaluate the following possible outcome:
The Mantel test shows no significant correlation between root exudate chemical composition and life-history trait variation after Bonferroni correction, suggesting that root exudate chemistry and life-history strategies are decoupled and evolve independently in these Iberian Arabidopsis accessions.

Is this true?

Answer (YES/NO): YES